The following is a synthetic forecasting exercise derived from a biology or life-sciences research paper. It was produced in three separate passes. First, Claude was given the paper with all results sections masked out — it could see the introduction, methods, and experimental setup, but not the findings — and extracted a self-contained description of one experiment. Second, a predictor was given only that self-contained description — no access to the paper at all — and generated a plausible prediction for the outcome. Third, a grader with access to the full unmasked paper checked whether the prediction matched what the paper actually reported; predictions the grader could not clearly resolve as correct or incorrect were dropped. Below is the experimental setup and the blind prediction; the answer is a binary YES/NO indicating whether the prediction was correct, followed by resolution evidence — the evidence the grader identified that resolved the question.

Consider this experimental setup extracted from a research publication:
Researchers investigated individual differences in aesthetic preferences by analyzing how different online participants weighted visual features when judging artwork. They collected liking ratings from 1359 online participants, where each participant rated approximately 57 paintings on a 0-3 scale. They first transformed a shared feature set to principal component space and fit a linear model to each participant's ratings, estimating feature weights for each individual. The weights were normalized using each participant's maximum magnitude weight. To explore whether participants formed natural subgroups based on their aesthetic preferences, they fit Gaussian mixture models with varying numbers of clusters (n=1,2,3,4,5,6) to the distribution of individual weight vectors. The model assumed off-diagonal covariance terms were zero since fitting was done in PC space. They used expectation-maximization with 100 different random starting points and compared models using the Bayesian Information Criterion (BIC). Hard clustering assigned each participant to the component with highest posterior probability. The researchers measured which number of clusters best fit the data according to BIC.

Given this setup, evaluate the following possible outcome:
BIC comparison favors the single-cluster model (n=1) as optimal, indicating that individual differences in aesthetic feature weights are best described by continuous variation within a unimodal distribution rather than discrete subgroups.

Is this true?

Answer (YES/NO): NO